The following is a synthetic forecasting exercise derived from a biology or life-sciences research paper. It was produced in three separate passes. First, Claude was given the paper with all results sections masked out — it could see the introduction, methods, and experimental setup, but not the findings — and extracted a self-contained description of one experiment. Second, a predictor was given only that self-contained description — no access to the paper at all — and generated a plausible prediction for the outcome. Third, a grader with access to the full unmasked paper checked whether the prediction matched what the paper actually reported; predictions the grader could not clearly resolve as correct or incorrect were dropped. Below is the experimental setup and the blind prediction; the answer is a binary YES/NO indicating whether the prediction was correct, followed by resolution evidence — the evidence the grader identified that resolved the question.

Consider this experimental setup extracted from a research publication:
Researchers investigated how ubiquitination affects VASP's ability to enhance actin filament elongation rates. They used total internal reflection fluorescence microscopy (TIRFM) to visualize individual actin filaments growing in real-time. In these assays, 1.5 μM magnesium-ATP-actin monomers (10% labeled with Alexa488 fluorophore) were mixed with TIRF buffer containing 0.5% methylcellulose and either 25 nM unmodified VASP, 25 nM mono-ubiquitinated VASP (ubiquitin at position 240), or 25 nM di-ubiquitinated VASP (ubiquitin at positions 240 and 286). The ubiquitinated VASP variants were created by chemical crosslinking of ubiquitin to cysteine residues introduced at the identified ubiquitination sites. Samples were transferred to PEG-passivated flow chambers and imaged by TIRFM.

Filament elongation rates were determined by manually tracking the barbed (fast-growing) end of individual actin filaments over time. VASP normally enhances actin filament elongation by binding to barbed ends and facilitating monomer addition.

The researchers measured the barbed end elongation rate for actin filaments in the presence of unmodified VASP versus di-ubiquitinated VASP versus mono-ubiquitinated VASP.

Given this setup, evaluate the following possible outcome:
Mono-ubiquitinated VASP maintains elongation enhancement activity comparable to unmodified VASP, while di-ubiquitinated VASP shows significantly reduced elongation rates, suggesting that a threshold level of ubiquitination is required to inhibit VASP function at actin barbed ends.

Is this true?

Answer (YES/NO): NO